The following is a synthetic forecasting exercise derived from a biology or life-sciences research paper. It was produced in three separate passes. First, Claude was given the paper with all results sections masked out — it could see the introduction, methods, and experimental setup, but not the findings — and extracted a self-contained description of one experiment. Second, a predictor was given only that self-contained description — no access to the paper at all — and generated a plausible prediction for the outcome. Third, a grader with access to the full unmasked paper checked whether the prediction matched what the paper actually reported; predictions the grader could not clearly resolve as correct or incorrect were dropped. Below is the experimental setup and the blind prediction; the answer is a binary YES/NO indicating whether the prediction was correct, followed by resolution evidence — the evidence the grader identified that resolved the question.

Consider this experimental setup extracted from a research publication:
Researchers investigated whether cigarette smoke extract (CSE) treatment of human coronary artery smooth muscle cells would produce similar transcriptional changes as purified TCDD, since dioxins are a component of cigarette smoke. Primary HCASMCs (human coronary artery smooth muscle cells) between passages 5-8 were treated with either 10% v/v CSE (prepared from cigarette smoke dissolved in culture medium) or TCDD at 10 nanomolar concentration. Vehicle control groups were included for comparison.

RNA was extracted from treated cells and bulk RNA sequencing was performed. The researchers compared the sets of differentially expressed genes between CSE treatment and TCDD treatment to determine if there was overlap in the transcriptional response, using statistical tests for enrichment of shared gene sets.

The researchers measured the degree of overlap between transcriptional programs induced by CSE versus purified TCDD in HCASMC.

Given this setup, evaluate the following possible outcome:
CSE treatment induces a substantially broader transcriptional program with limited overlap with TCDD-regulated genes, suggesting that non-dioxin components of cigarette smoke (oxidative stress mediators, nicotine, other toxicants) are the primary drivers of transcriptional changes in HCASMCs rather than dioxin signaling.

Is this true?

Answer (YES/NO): NO